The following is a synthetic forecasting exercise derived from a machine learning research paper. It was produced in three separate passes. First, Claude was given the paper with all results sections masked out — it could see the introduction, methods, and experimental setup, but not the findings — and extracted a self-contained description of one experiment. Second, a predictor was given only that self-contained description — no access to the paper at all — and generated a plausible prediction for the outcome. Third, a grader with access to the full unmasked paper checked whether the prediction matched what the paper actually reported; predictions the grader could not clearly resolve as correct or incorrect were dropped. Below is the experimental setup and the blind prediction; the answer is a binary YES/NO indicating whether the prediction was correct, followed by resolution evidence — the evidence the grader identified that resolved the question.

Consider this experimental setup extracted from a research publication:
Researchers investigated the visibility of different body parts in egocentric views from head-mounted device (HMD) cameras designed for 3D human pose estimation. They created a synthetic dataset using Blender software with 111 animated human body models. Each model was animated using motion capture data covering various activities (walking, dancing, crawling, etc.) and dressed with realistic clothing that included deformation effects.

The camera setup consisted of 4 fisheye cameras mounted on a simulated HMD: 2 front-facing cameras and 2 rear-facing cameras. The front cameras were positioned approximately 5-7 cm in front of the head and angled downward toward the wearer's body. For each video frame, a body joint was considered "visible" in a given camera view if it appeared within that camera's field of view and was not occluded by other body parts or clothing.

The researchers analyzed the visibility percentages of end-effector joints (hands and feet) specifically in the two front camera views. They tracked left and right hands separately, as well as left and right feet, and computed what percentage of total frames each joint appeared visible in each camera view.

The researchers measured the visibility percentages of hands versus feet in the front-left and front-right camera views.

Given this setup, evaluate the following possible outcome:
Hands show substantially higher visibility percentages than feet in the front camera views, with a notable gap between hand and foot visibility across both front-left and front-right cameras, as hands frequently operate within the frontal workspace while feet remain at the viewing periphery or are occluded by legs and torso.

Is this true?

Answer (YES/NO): YES